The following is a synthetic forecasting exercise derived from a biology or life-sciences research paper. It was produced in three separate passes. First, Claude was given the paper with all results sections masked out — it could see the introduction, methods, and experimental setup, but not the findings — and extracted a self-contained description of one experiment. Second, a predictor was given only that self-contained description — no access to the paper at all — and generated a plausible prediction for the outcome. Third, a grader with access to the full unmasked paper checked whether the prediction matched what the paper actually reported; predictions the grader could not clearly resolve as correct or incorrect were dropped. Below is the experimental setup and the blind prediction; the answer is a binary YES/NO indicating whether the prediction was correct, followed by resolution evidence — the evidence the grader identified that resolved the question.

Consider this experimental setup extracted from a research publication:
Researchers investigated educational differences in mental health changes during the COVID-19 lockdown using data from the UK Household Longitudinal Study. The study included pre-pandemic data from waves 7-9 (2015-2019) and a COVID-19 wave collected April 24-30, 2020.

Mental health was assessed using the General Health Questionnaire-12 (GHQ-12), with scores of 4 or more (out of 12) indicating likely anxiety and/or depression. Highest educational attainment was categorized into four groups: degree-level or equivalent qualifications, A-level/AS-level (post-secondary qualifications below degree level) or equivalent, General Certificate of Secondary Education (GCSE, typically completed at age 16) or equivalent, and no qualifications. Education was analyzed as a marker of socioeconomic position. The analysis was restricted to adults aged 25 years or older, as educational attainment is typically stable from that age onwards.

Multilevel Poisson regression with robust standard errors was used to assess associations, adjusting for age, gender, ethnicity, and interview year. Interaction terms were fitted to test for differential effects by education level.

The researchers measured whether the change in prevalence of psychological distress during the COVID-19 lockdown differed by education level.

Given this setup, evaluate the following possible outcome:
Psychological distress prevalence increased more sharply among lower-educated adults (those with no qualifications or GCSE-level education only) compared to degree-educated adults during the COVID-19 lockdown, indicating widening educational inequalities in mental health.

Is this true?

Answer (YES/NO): NO